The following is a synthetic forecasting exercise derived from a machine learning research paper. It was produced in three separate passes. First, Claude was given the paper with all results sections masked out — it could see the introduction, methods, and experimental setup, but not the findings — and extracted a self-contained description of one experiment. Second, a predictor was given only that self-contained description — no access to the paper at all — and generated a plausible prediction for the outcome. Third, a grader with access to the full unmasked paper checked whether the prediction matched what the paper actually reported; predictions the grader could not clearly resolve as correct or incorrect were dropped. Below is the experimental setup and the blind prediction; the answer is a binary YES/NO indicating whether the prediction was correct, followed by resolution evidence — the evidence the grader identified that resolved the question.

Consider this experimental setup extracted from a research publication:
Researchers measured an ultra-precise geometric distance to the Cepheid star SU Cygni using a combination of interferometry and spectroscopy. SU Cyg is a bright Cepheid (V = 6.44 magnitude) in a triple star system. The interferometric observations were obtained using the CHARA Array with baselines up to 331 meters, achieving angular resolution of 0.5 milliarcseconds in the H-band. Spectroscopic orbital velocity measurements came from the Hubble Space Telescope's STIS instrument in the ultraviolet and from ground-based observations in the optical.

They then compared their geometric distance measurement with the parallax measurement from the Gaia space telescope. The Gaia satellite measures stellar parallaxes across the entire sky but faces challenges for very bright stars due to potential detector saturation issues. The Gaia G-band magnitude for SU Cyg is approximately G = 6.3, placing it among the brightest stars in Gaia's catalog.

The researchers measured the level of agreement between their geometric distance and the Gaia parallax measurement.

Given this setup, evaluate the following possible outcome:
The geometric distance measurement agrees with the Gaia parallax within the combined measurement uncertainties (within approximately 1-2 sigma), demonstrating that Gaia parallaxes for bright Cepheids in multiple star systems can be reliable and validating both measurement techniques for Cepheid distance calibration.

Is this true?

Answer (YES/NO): NO